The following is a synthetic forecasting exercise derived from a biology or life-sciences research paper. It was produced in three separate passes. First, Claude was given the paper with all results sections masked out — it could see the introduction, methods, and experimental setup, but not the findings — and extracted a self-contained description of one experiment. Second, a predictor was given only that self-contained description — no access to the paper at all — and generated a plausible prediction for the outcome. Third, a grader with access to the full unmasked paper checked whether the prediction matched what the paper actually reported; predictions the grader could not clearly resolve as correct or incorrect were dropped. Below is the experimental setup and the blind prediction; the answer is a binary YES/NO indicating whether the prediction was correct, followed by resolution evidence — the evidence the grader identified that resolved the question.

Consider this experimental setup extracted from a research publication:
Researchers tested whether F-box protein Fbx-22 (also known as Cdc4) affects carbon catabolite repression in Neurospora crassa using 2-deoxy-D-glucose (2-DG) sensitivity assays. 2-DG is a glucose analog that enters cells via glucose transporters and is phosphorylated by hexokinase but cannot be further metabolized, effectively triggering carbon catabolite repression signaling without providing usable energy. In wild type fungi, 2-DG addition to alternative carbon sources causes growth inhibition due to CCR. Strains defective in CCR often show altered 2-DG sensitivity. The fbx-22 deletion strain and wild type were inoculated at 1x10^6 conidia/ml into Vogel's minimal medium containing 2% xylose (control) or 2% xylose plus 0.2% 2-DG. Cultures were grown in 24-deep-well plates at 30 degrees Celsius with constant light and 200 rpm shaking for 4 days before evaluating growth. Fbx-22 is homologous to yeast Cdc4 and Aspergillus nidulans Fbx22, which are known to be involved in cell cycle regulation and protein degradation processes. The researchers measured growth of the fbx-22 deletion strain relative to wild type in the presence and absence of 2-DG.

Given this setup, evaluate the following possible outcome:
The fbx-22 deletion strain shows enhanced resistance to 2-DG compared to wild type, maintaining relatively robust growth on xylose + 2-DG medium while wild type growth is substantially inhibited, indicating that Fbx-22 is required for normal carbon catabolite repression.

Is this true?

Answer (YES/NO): YES